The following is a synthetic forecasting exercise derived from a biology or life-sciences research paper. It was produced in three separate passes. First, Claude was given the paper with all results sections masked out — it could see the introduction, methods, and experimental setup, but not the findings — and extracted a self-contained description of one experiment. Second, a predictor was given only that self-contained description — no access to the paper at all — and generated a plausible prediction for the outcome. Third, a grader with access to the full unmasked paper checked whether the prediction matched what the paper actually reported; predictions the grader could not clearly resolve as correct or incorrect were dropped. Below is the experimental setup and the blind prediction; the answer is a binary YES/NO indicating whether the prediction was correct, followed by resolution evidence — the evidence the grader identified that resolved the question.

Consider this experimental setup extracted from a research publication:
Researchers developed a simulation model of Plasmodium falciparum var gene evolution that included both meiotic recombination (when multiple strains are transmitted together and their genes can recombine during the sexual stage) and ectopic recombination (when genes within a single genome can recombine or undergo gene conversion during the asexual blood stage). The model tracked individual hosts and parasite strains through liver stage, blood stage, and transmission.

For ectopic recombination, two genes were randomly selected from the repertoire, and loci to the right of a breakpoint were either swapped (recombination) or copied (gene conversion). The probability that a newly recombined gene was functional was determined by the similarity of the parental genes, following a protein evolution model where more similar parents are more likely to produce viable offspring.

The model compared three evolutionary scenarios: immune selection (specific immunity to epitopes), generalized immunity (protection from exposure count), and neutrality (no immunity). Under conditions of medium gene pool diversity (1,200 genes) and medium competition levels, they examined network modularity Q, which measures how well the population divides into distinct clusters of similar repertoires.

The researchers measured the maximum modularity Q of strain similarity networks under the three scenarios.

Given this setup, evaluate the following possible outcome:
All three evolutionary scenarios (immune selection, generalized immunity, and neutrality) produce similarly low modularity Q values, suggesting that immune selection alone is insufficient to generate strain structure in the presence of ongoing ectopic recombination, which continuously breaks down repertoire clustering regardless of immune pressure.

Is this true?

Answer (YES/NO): NO